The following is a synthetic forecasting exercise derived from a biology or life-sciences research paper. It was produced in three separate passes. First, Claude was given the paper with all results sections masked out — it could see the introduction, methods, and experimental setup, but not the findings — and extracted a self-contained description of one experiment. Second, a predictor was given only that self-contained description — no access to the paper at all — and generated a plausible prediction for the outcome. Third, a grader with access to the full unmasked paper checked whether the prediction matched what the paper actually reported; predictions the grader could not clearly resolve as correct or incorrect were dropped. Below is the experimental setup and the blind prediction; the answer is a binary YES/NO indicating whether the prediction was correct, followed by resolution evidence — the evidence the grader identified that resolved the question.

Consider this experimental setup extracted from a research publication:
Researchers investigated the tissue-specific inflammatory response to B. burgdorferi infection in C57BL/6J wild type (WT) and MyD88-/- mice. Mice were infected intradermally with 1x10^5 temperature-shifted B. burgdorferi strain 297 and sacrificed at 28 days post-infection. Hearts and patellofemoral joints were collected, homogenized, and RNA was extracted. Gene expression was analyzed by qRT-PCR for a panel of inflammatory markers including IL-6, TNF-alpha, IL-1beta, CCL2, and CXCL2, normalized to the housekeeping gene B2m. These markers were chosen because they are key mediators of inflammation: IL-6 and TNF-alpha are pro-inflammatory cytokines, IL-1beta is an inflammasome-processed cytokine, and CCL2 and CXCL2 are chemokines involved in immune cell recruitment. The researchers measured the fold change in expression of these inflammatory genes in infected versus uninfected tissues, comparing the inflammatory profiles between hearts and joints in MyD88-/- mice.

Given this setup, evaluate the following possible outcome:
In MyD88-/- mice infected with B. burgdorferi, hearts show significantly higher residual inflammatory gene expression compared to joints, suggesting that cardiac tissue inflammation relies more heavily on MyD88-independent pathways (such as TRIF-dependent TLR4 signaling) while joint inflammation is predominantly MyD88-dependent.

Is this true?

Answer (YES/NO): NO